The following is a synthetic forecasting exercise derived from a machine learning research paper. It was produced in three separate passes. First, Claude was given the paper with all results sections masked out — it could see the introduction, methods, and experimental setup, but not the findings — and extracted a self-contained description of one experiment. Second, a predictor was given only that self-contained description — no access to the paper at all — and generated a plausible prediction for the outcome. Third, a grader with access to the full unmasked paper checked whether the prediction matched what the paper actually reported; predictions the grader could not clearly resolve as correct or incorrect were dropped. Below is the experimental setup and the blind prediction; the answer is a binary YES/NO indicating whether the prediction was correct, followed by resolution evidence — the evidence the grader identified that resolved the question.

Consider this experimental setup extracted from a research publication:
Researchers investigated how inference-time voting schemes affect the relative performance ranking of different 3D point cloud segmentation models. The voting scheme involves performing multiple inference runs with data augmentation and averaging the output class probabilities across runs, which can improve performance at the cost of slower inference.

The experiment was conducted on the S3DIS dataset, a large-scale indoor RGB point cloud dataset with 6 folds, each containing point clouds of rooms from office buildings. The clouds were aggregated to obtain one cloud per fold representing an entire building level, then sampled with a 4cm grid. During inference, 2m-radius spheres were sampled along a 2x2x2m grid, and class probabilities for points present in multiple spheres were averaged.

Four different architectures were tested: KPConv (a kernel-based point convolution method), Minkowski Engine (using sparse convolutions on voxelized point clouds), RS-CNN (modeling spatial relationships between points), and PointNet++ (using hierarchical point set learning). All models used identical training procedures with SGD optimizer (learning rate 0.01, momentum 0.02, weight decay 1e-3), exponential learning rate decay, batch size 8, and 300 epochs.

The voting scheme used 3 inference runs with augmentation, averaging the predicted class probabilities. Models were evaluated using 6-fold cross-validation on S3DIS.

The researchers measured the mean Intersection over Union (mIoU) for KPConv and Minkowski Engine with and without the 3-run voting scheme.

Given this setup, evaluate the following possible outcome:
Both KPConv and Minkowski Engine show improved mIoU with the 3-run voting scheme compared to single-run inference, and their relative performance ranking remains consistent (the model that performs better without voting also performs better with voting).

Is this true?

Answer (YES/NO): NO